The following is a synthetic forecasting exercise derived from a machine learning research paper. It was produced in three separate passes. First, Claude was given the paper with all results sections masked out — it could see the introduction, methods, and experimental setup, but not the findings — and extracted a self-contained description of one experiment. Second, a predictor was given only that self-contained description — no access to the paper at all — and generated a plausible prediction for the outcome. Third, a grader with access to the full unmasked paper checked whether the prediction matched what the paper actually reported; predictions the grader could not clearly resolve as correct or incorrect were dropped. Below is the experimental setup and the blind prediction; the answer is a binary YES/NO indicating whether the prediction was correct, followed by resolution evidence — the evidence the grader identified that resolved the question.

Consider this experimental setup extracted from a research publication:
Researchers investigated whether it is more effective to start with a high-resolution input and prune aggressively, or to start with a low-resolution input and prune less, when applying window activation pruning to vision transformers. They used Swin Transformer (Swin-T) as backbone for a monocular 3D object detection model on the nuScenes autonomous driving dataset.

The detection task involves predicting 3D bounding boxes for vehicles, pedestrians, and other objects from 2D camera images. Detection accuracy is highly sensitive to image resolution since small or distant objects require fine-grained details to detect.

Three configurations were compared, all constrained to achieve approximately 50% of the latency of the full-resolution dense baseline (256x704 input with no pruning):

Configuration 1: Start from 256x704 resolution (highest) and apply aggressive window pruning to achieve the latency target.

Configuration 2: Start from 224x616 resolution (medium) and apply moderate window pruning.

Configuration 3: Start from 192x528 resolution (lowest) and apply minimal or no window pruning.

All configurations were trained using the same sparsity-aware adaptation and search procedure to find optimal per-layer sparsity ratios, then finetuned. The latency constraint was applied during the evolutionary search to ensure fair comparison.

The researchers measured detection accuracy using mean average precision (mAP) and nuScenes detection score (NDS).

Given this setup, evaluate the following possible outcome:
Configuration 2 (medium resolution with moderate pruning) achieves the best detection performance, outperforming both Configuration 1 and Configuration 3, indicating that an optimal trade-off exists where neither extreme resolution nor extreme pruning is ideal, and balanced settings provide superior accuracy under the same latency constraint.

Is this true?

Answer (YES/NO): NO